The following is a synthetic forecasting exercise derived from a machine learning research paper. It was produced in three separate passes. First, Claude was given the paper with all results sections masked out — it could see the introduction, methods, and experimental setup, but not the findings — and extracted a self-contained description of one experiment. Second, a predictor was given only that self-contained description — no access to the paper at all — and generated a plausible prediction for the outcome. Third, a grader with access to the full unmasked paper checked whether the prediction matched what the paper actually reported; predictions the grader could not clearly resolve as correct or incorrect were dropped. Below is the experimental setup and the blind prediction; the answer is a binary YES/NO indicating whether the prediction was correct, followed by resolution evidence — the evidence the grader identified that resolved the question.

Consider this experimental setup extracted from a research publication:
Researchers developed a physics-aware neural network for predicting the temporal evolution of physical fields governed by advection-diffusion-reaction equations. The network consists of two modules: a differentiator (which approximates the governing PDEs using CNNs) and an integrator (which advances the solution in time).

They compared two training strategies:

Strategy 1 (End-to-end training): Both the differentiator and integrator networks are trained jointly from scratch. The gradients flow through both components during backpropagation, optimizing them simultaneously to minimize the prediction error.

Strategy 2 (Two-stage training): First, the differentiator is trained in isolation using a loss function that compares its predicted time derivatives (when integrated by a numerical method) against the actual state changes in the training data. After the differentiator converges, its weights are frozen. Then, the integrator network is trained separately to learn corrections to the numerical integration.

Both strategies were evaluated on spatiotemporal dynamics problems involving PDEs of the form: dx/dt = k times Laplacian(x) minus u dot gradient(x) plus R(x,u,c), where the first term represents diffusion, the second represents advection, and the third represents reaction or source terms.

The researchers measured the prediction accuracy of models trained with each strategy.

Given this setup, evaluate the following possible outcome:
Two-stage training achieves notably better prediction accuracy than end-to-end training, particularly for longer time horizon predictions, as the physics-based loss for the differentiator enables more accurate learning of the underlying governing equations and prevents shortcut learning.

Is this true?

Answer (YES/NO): NO